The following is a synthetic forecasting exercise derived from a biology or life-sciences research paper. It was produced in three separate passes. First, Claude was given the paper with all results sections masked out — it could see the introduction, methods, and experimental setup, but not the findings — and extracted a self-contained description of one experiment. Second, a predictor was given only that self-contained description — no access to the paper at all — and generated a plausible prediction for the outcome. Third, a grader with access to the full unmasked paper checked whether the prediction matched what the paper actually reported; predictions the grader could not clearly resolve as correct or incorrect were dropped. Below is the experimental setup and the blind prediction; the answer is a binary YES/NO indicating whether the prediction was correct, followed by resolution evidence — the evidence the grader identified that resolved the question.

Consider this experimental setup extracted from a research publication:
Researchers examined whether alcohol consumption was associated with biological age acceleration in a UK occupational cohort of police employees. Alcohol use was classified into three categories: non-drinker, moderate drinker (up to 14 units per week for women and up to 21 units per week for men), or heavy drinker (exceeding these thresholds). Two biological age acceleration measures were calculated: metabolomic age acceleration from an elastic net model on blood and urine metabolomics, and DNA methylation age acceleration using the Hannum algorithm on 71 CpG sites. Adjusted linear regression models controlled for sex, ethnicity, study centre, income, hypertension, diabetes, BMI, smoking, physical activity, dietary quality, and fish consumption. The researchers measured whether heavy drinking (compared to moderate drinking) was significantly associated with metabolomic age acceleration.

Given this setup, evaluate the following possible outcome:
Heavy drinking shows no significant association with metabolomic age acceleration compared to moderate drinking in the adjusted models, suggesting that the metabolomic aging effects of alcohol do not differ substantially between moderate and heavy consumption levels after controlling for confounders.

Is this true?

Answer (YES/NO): NO